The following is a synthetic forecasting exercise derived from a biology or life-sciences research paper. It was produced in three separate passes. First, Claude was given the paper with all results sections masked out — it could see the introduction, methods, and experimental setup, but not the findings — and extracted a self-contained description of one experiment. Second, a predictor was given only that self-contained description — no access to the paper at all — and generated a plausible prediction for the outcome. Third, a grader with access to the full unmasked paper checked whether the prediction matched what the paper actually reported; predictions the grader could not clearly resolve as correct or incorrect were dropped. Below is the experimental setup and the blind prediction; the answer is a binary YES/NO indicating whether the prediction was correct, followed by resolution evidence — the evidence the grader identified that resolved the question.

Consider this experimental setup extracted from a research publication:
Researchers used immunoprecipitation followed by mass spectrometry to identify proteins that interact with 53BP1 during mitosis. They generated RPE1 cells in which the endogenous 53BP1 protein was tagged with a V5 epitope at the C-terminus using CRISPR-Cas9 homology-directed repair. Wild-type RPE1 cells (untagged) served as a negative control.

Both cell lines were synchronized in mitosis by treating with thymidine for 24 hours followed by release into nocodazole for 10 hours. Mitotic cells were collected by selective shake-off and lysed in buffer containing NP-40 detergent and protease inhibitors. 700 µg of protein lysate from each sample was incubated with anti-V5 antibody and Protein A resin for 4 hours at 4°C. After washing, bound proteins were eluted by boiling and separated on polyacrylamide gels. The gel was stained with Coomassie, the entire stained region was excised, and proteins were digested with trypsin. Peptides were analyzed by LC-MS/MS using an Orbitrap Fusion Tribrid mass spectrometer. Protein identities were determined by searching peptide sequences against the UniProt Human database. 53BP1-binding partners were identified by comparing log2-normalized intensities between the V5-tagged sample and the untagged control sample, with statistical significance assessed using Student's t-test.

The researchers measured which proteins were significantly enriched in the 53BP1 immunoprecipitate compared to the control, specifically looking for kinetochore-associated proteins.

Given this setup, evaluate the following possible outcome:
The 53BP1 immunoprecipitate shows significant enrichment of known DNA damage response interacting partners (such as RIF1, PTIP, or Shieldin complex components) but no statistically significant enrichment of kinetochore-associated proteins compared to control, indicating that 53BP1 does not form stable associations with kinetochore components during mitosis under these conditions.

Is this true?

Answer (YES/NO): NO